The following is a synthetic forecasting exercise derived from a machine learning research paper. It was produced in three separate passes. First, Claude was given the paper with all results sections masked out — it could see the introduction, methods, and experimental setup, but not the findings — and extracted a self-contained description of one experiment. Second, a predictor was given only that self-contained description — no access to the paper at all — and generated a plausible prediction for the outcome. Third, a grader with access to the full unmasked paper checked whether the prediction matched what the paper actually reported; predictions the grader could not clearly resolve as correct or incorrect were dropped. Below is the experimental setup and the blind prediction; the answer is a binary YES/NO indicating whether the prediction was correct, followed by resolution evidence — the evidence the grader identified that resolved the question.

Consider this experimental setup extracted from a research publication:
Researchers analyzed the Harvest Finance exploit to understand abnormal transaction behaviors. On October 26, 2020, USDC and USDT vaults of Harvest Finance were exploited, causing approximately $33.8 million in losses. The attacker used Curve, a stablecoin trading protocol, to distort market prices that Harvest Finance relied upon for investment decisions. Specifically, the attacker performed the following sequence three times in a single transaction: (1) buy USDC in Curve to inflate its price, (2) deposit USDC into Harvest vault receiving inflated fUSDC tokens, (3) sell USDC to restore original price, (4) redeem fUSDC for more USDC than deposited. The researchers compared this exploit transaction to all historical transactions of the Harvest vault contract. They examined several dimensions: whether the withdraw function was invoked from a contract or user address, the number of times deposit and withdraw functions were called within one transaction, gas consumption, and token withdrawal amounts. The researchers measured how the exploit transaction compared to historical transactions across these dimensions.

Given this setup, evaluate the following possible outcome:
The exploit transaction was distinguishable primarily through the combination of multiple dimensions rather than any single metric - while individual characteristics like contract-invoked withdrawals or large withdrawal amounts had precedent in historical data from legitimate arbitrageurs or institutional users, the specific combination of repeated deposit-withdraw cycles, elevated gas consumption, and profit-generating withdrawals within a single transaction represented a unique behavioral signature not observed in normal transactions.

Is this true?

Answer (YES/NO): NO